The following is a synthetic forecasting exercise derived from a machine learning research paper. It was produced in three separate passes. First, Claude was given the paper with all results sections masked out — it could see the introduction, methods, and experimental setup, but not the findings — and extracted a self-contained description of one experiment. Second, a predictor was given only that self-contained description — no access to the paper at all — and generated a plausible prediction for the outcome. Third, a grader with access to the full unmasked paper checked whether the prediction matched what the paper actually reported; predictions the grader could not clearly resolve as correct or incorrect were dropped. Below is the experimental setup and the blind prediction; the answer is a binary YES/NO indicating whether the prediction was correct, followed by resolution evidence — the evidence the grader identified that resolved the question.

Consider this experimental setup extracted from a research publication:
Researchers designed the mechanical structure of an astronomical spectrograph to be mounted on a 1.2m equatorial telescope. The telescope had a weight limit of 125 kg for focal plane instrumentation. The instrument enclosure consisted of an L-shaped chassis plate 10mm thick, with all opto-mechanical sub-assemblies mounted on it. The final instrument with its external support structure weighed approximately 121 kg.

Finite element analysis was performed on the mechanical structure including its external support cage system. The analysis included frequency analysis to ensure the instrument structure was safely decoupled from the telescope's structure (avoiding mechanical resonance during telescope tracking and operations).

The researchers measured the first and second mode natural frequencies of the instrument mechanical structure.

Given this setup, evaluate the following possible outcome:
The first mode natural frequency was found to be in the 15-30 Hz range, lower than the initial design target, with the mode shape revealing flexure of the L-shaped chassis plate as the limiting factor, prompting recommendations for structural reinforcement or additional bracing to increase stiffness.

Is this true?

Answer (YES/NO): NO